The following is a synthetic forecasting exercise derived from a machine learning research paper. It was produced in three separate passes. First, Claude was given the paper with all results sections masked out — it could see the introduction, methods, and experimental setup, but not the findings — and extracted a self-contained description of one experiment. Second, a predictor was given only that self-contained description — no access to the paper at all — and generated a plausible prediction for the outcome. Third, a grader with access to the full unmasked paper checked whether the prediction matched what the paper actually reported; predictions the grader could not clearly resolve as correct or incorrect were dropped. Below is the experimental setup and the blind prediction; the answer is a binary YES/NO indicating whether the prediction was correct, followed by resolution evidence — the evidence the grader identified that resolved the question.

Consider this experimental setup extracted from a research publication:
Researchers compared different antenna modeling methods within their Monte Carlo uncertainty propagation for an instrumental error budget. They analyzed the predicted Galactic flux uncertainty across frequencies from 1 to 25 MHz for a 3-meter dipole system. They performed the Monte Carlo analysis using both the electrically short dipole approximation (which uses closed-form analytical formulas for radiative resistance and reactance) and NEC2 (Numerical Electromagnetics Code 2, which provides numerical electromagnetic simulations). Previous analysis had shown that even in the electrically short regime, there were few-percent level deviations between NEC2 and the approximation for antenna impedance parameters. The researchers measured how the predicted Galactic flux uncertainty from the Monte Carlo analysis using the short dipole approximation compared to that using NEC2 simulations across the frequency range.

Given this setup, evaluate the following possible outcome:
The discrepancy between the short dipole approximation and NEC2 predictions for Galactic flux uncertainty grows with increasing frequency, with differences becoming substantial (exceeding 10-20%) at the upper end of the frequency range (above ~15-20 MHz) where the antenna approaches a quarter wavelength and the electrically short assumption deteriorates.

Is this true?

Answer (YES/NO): NO